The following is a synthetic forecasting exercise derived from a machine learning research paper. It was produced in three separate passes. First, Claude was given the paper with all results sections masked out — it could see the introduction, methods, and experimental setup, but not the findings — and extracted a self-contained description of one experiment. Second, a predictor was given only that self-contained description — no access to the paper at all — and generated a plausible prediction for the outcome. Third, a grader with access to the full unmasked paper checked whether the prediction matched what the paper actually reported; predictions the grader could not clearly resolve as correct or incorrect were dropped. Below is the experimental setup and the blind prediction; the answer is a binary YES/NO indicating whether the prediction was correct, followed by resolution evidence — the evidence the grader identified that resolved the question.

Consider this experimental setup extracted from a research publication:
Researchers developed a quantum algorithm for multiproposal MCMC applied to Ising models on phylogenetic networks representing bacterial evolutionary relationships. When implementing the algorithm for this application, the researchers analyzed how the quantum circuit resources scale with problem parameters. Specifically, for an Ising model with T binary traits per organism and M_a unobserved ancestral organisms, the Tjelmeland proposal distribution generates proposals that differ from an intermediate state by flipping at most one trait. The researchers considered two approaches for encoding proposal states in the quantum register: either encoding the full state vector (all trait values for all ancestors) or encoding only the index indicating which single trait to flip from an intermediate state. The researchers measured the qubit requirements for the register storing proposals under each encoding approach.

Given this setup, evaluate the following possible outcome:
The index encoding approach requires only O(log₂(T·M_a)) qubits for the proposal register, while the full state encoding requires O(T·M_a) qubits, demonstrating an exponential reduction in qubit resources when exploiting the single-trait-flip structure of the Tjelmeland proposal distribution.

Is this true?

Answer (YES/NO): NO